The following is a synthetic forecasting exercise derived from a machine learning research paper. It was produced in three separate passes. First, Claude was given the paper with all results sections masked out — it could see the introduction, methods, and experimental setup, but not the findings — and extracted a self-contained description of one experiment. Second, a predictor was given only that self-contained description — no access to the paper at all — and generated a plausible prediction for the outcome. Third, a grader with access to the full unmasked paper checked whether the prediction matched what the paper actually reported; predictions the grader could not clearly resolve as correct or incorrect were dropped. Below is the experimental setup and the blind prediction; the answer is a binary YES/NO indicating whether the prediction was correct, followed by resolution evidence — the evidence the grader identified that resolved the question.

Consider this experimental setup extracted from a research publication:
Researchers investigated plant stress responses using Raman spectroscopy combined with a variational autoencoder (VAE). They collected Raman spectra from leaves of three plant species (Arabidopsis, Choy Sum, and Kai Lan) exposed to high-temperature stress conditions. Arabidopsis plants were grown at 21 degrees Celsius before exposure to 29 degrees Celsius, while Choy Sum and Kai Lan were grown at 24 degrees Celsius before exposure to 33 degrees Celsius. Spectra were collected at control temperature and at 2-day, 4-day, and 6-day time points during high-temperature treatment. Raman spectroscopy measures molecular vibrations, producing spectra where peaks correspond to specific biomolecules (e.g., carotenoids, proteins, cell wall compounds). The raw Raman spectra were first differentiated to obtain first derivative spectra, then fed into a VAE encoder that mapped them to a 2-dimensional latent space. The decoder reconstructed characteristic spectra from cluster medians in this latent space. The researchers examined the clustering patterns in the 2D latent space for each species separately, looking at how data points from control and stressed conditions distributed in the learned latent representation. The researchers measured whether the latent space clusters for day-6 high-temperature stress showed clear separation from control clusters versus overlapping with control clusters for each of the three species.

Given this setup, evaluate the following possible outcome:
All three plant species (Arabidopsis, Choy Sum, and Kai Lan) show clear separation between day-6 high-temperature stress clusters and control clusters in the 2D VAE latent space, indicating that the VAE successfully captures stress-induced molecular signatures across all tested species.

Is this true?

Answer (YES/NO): YES